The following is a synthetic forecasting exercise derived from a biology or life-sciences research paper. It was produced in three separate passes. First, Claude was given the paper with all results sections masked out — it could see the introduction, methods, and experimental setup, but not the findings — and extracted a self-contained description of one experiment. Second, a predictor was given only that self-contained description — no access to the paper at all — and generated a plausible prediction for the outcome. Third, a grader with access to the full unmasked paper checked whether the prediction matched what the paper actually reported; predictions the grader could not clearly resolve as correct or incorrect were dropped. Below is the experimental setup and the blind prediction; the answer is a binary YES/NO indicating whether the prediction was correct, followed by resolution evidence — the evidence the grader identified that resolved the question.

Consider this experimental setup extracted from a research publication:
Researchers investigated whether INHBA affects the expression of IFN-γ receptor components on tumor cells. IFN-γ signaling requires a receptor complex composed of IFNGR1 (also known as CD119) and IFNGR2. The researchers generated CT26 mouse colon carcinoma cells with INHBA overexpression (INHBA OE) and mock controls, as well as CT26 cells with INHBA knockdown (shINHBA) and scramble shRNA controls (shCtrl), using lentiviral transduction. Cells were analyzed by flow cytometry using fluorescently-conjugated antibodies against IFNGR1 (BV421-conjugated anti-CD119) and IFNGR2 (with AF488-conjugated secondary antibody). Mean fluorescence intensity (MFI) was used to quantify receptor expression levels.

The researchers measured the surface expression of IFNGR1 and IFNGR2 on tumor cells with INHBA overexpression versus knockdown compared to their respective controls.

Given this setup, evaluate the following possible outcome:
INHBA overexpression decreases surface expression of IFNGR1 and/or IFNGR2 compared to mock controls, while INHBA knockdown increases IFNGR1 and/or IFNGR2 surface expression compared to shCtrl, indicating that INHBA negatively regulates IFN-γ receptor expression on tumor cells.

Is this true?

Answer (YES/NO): YES